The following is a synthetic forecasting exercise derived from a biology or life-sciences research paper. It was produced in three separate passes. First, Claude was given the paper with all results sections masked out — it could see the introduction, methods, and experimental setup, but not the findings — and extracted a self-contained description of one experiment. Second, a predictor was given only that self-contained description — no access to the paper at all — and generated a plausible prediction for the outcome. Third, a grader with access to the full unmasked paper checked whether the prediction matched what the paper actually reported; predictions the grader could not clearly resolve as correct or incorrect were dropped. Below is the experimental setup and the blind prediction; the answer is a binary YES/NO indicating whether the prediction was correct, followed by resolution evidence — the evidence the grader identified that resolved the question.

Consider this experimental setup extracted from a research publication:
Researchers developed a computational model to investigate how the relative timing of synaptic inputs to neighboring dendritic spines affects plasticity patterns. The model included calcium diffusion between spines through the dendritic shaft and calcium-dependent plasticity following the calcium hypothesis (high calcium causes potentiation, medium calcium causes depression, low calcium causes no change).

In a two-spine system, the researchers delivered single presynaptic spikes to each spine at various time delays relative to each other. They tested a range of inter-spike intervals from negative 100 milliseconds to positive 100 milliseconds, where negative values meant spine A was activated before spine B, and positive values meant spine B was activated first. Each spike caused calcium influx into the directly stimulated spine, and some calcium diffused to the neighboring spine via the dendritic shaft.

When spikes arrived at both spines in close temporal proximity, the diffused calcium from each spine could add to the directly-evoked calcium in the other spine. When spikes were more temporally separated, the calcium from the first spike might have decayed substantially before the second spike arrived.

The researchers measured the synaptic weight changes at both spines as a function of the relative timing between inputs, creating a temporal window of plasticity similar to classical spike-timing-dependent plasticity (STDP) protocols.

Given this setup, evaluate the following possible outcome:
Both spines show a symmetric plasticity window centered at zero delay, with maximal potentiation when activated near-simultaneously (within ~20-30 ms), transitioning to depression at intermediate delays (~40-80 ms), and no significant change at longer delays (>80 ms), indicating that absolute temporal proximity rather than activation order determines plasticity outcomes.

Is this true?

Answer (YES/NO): NO